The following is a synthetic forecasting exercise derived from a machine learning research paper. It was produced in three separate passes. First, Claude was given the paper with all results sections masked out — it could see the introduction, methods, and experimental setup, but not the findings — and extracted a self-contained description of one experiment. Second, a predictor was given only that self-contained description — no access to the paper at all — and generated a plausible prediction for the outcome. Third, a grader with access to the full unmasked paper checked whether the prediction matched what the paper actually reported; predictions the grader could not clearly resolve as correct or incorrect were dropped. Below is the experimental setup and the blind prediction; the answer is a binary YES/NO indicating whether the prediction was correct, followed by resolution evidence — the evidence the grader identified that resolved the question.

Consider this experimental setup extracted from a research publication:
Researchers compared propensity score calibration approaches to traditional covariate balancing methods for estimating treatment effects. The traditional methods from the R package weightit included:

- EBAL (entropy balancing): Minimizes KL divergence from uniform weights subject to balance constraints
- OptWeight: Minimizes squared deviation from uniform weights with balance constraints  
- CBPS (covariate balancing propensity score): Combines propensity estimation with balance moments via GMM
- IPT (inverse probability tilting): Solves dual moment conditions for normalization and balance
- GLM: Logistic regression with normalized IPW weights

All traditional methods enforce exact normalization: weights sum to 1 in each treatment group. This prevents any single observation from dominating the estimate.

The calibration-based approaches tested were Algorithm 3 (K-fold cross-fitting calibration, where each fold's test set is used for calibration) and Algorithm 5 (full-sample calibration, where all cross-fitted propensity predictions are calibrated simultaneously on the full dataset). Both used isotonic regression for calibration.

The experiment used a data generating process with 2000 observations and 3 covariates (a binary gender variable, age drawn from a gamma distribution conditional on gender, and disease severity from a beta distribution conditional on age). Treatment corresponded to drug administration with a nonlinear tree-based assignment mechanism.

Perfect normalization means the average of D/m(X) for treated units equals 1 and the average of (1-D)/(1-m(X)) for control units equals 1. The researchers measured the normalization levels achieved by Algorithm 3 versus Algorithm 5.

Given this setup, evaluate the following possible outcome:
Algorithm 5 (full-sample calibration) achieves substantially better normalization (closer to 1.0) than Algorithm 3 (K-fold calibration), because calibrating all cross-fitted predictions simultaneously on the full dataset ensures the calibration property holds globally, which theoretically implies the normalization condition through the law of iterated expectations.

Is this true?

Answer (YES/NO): NO